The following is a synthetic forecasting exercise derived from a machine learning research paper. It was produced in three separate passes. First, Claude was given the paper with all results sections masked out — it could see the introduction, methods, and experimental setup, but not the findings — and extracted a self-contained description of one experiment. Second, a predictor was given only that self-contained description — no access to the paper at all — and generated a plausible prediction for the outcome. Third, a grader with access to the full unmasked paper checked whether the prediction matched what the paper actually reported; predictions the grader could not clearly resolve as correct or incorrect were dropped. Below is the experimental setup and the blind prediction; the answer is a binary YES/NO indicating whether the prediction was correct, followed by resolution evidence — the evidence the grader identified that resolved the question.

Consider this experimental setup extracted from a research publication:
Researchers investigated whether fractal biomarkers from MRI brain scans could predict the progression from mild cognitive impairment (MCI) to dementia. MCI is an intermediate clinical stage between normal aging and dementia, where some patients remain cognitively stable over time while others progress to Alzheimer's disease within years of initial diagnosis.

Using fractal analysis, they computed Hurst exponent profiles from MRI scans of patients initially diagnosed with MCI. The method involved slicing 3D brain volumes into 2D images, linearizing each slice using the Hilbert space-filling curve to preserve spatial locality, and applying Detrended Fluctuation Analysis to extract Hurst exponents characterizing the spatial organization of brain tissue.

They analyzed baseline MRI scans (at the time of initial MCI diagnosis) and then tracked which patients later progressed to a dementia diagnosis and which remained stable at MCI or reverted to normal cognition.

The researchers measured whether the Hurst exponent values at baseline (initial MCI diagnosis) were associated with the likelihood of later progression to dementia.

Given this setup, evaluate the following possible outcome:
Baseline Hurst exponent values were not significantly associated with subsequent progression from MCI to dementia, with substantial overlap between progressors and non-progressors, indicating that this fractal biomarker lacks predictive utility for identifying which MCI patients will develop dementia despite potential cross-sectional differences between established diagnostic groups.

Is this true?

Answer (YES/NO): NO